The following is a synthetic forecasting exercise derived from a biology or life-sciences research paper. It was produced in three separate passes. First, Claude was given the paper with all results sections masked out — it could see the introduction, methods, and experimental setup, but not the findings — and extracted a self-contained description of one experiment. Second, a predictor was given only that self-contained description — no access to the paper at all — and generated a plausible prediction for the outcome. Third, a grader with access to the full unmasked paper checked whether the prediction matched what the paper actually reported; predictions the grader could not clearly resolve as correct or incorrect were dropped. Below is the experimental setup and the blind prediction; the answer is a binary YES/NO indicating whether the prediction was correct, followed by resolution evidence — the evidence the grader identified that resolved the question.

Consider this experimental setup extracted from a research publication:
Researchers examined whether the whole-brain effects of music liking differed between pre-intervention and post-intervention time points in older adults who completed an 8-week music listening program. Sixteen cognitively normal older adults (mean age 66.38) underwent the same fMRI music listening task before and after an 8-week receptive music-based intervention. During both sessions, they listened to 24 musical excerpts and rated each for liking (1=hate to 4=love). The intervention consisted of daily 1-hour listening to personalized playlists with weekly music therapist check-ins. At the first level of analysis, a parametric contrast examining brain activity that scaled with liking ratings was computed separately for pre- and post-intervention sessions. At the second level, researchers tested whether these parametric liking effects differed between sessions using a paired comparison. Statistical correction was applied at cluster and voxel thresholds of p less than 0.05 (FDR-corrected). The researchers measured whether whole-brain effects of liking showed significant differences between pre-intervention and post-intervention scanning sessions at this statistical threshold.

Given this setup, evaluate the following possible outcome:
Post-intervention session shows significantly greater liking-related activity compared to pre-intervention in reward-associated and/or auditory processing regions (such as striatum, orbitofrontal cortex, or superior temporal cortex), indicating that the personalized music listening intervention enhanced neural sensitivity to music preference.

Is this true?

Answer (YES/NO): NO